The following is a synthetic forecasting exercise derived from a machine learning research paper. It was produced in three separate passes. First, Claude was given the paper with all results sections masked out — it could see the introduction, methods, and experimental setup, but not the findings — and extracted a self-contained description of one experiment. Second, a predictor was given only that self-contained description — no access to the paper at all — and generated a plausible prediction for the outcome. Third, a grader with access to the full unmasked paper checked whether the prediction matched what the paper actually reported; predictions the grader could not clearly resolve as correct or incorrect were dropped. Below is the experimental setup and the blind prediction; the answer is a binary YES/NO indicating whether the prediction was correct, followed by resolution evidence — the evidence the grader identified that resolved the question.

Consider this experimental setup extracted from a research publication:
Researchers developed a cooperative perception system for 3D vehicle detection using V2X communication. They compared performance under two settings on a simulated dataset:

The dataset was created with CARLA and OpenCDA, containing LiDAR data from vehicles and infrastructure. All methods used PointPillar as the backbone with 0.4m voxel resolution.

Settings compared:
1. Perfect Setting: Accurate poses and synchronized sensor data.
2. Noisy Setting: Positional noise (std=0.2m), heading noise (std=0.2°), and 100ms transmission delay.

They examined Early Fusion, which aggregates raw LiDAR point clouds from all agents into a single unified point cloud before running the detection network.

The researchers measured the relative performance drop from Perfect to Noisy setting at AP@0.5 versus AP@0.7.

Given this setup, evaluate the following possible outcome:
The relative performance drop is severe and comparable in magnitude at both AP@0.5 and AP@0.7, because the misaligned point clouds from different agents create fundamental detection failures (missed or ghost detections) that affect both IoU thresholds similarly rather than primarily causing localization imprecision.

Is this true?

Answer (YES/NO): NO